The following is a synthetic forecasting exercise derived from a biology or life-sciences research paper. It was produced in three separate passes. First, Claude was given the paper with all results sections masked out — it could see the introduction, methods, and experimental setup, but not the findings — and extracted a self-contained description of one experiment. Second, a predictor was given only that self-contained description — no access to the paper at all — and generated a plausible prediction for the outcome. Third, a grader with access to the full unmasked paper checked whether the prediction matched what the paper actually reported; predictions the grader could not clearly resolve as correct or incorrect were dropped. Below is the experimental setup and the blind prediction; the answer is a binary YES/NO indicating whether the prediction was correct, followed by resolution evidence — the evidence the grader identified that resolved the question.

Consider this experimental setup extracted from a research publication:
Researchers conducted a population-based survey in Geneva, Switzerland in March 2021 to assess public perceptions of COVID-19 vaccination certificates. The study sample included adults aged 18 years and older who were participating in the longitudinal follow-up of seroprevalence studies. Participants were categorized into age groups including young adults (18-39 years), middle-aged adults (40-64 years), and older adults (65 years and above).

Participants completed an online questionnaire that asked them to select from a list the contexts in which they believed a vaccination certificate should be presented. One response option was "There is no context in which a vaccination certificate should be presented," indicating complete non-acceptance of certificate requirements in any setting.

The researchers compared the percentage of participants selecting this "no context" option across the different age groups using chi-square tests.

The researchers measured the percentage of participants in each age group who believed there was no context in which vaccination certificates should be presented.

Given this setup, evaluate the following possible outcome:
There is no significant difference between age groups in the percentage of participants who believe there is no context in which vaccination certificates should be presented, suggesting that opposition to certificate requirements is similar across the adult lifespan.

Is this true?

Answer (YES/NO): NO